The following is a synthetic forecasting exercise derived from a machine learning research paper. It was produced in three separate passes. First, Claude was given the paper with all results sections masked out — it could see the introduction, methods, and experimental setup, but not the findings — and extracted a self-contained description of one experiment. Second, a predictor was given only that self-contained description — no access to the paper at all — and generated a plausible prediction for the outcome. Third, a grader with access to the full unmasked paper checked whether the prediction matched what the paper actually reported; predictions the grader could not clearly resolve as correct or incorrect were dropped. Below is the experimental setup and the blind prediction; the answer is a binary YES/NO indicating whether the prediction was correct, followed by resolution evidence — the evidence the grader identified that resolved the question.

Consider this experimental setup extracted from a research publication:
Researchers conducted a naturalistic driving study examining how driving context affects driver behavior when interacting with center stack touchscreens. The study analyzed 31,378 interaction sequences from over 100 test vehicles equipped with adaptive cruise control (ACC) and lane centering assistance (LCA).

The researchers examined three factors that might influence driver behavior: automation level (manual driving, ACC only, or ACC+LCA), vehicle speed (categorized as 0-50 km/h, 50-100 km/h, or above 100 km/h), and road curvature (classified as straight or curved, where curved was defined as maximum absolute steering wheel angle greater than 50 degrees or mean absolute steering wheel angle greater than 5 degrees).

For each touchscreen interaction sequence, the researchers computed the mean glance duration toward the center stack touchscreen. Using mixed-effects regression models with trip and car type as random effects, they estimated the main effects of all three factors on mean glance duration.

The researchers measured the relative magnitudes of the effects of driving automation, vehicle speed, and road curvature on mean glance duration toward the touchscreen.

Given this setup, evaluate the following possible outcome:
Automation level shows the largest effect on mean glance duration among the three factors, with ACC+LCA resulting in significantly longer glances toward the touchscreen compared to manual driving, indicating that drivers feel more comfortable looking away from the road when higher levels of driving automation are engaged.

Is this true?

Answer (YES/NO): YES